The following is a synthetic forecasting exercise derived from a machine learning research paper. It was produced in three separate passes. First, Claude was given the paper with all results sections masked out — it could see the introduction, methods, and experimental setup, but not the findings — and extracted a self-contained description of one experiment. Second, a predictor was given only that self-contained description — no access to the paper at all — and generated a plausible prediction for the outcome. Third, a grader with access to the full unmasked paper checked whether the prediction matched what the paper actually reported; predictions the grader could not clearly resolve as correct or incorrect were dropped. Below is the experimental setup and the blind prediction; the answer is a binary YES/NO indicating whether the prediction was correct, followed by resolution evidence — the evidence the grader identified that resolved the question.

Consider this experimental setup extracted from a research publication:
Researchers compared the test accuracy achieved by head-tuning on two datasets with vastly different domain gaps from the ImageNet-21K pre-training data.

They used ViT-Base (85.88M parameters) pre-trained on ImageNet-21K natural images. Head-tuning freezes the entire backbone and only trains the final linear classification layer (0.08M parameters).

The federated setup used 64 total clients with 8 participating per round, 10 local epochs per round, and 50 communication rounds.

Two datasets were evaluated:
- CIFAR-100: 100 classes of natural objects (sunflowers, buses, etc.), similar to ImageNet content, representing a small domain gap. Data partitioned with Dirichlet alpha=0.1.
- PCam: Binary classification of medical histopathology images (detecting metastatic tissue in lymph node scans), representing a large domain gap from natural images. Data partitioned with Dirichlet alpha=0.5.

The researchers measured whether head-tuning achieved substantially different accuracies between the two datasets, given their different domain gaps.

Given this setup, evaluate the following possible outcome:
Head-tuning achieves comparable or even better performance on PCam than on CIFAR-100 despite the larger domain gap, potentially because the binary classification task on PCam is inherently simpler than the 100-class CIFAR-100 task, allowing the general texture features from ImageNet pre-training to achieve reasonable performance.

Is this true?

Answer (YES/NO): YES